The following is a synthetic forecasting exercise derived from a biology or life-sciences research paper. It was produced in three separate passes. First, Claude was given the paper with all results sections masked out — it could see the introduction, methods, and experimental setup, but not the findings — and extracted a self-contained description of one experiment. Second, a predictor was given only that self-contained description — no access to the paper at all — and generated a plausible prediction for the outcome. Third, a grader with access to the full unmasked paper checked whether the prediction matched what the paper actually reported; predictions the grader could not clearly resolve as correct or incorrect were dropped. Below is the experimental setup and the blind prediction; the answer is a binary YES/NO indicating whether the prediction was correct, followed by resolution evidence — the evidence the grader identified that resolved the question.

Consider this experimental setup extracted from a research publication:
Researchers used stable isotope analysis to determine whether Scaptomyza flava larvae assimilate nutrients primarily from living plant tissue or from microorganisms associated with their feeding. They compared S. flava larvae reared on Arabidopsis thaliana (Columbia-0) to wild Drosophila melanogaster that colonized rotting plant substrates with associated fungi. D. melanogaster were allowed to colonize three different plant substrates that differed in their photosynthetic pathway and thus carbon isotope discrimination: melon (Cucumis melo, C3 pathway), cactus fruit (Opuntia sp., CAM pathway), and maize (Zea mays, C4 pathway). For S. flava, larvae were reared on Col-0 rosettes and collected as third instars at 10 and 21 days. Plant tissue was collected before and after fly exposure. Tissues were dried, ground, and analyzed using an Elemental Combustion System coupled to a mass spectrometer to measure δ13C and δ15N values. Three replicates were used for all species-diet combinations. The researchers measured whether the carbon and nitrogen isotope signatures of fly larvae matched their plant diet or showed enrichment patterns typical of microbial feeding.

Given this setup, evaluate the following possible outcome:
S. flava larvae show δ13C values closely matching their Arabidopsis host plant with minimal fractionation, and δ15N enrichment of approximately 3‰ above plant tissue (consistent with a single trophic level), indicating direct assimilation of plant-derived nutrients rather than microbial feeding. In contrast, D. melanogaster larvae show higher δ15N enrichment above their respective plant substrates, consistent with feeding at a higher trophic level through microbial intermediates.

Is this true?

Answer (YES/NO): NO